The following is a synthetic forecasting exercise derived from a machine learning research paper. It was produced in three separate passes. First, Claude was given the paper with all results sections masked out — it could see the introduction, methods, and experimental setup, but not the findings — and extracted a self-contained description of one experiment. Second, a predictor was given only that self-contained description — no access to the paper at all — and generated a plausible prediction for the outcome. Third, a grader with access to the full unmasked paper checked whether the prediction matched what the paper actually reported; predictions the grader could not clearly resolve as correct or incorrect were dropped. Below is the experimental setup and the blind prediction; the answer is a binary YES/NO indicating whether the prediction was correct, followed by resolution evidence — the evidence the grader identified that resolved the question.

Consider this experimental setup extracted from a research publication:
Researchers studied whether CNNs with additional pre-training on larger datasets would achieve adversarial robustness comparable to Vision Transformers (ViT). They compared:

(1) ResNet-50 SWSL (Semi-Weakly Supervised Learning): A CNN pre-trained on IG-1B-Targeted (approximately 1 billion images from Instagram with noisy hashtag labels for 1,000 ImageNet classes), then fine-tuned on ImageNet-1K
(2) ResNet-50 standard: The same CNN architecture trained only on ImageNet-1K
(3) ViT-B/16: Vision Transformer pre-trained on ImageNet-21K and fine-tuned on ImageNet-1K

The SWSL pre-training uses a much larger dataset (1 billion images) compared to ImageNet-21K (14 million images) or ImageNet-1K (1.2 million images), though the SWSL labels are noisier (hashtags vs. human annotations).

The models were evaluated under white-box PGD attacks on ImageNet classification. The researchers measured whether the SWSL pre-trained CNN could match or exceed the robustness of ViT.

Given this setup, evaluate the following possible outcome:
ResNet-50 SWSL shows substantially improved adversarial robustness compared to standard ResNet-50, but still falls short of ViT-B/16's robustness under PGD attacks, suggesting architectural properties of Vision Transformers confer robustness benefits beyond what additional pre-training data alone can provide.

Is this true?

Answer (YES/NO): NO